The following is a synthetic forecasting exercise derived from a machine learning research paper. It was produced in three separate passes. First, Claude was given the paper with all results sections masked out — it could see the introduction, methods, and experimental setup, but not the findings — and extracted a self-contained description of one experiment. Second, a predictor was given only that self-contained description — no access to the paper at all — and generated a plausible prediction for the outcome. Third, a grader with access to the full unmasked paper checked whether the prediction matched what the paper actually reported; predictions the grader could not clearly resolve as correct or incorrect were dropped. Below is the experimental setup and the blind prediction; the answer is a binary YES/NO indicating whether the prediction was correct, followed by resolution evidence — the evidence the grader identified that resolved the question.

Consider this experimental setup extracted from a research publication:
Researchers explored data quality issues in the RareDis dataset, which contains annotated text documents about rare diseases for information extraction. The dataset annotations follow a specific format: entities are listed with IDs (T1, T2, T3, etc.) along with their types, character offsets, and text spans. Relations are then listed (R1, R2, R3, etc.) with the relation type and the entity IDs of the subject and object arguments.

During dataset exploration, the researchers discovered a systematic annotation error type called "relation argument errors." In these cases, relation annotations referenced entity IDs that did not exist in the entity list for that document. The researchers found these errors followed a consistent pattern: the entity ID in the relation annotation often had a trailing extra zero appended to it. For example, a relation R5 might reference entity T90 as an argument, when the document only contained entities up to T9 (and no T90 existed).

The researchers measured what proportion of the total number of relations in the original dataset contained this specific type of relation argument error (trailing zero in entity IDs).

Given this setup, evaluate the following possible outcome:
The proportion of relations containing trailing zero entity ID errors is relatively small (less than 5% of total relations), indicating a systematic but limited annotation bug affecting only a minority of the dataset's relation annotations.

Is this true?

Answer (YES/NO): NO